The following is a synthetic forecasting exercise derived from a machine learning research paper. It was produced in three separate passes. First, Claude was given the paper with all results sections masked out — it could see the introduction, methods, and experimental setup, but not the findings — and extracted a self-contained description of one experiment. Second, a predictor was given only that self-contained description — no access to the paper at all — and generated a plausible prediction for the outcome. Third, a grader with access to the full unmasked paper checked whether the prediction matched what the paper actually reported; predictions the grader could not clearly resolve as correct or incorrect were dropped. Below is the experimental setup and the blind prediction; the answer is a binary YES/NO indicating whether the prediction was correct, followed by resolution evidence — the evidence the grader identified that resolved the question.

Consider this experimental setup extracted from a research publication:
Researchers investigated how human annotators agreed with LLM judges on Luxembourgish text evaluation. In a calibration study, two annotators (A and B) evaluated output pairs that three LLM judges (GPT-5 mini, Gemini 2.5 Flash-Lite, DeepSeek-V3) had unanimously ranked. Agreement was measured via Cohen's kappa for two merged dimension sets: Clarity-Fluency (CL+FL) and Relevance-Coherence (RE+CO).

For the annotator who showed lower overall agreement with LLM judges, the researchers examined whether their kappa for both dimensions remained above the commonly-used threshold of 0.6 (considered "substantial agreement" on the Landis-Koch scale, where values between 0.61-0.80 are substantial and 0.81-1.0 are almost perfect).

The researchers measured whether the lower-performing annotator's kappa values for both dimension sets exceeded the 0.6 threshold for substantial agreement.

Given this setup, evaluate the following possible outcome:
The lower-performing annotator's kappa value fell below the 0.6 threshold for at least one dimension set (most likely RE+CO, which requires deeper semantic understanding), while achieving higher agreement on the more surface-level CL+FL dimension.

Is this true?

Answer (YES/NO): NO